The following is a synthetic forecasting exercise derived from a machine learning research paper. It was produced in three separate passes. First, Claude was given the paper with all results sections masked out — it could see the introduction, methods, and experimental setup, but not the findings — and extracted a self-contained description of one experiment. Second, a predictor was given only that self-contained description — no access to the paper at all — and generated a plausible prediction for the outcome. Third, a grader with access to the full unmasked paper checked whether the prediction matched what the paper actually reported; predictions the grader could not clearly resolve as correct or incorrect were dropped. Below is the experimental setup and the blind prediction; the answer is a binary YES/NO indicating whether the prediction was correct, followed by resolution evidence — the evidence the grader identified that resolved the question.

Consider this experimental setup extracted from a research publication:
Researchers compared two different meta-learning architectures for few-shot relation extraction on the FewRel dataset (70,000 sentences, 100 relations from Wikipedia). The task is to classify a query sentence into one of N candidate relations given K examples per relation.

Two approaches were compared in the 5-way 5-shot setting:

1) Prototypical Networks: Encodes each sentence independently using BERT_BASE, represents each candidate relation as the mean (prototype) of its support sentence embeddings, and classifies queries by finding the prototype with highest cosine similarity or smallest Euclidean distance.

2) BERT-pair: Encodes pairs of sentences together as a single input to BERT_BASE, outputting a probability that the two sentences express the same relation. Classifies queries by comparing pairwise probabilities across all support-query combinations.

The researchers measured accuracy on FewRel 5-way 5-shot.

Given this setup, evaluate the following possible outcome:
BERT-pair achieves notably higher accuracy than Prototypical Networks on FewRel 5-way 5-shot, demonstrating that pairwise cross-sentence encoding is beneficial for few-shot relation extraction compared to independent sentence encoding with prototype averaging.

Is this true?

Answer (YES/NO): YES